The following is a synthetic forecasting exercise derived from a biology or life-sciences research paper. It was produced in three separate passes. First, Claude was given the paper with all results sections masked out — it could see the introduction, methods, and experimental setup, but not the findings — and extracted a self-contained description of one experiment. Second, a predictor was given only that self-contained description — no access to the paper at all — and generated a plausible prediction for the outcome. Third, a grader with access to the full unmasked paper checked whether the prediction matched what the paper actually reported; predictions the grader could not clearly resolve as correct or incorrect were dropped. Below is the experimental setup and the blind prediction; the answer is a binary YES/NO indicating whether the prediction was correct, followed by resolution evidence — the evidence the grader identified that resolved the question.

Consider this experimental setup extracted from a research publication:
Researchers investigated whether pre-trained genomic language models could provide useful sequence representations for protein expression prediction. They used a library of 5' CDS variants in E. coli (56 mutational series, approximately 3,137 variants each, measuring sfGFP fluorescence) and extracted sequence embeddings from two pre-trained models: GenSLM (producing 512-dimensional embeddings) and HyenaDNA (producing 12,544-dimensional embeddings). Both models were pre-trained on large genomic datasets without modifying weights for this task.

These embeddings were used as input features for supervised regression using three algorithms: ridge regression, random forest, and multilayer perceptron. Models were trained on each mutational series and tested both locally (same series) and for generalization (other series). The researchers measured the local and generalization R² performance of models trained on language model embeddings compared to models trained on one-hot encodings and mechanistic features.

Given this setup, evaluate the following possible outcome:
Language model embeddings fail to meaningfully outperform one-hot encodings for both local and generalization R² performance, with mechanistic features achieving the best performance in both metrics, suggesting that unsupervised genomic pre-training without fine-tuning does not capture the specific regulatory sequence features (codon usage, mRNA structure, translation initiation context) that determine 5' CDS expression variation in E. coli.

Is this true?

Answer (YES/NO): NO